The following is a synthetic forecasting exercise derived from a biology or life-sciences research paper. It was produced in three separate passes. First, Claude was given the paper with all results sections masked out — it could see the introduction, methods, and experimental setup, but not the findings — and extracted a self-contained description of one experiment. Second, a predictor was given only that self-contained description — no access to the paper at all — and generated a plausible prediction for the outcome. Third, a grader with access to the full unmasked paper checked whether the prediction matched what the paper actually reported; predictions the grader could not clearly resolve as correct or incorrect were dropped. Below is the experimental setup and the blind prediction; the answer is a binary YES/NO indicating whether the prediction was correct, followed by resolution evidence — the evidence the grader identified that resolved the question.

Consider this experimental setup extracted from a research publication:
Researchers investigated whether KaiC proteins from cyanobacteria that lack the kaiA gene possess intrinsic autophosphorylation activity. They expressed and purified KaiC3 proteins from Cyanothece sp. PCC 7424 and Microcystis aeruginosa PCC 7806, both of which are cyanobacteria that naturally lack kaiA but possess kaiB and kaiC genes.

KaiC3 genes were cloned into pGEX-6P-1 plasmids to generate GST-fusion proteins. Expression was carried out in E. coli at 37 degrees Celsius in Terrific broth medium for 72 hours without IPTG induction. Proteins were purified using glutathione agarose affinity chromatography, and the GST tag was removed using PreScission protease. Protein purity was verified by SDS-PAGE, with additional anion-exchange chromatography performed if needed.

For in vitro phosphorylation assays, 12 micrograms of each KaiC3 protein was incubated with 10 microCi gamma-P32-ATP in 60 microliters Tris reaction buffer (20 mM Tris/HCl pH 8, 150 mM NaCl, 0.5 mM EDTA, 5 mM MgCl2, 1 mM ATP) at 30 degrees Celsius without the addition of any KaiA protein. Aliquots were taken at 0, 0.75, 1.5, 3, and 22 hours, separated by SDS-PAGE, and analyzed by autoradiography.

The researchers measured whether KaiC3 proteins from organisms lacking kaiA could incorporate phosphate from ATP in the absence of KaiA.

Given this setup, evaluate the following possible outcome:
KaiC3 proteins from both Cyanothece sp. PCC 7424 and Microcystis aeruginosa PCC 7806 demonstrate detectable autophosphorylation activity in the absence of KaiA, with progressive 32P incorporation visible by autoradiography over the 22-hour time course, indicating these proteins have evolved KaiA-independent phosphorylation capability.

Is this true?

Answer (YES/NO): YES